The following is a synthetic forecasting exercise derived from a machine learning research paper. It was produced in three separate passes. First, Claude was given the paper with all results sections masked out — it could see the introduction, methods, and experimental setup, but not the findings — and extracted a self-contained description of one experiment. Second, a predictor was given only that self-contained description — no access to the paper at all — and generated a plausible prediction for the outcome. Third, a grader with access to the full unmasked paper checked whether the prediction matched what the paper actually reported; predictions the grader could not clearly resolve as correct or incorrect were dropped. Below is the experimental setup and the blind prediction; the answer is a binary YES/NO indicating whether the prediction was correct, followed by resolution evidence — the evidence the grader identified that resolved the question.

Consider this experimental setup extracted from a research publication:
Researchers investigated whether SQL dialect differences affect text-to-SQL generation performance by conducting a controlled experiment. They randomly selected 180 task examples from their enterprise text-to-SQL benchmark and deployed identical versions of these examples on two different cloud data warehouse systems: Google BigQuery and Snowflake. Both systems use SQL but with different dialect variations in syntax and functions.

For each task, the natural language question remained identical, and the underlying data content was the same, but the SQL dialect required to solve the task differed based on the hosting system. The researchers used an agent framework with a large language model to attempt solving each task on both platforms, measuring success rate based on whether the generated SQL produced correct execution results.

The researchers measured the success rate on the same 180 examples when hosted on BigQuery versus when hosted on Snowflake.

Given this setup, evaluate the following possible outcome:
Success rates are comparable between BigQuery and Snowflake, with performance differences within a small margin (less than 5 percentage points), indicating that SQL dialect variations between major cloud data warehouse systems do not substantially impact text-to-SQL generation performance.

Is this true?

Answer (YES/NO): NO